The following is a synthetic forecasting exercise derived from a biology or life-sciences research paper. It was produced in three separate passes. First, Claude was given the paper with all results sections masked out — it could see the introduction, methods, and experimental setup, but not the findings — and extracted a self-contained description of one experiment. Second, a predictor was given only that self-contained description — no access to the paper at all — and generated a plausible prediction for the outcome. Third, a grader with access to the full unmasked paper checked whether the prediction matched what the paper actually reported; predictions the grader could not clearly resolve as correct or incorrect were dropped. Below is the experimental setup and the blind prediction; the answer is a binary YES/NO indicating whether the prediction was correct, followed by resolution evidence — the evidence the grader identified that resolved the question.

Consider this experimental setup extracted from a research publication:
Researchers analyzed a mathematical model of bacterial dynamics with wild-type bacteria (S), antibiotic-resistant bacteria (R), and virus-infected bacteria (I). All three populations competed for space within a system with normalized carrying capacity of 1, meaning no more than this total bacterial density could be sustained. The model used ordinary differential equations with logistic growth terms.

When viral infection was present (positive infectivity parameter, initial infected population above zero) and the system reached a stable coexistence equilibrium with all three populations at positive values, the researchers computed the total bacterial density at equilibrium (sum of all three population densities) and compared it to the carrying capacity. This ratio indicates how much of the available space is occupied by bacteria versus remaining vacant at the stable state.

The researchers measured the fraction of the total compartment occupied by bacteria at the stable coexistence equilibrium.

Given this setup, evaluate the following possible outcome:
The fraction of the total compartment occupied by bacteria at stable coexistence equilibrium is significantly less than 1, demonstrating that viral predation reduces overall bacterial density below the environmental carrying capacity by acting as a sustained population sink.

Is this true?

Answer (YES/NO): YES